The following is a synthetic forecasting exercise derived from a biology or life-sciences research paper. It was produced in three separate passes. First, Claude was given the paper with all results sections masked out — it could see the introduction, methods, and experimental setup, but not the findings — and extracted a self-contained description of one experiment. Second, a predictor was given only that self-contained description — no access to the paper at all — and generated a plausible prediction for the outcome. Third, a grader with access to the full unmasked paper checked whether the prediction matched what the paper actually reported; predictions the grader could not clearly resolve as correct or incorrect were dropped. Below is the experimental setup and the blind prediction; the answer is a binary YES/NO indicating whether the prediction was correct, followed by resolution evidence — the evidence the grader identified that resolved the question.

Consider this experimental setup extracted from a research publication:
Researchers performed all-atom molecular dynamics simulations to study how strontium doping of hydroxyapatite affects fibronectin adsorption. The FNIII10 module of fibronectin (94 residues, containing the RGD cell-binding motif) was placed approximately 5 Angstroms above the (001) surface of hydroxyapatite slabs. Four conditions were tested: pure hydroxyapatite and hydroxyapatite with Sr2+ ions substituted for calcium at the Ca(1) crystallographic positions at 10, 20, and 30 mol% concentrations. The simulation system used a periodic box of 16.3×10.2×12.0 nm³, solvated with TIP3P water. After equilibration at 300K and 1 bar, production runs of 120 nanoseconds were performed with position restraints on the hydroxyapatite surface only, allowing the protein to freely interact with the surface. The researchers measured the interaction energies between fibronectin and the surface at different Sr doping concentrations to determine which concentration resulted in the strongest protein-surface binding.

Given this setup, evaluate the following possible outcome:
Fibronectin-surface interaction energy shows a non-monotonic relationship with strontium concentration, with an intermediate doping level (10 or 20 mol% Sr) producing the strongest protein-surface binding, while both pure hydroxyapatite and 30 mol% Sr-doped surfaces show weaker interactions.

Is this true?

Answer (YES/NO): YES